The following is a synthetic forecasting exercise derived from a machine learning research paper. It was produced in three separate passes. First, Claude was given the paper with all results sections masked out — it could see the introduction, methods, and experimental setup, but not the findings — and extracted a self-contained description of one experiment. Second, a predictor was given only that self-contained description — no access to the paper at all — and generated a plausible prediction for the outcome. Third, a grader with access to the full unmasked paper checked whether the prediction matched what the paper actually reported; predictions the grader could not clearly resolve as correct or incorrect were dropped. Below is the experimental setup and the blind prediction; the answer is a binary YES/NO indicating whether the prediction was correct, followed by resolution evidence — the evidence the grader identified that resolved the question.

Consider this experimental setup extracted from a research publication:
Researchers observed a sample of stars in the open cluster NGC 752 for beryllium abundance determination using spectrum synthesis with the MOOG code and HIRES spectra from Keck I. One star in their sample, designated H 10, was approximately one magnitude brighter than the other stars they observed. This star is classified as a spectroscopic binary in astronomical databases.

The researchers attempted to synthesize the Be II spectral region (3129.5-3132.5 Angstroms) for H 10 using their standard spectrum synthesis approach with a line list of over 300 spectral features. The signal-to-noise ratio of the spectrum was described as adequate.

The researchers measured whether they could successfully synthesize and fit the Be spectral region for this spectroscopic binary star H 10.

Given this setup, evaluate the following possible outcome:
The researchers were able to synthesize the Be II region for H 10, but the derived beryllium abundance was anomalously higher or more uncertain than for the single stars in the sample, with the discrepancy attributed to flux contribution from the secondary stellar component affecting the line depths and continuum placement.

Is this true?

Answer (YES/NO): NO